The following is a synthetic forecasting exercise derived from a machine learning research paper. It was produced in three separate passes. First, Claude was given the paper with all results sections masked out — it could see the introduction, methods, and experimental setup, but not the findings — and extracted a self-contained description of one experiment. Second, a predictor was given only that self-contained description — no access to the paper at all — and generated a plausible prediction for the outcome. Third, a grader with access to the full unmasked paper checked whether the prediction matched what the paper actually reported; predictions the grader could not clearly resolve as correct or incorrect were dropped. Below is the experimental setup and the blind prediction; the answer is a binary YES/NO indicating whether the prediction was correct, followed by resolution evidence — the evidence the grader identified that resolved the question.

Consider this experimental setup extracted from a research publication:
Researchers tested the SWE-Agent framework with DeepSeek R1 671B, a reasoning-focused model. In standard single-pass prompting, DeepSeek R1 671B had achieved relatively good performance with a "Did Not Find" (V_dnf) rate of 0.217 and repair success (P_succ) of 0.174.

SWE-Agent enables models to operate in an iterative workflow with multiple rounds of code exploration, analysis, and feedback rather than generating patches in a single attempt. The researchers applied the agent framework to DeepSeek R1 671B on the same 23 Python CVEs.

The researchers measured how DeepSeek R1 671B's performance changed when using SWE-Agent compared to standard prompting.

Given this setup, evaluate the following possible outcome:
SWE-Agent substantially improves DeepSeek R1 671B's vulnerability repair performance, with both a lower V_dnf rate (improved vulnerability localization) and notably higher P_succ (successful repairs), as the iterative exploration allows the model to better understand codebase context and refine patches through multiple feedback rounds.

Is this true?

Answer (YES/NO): NO